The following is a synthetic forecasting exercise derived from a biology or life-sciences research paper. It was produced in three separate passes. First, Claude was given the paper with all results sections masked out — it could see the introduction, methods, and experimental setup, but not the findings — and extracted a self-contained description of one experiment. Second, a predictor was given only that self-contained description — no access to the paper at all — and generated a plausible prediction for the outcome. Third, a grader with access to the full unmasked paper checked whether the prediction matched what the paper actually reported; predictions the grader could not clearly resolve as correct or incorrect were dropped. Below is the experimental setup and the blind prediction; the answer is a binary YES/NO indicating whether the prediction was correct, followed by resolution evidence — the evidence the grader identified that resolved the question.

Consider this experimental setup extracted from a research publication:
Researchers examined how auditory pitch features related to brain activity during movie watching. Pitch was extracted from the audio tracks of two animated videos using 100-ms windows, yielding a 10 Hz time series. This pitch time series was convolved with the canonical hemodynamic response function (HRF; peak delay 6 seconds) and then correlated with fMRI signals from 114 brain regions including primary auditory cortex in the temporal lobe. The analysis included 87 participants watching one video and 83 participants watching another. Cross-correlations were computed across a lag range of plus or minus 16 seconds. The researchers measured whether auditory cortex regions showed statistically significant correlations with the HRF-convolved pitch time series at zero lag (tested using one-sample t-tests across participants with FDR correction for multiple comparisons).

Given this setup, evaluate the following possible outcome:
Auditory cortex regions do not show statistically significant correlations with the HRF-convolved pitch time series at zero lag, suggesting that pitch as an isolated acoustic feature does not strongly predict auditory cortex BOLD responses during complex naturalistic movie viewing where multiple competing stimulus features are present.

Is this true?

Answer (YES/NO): NO